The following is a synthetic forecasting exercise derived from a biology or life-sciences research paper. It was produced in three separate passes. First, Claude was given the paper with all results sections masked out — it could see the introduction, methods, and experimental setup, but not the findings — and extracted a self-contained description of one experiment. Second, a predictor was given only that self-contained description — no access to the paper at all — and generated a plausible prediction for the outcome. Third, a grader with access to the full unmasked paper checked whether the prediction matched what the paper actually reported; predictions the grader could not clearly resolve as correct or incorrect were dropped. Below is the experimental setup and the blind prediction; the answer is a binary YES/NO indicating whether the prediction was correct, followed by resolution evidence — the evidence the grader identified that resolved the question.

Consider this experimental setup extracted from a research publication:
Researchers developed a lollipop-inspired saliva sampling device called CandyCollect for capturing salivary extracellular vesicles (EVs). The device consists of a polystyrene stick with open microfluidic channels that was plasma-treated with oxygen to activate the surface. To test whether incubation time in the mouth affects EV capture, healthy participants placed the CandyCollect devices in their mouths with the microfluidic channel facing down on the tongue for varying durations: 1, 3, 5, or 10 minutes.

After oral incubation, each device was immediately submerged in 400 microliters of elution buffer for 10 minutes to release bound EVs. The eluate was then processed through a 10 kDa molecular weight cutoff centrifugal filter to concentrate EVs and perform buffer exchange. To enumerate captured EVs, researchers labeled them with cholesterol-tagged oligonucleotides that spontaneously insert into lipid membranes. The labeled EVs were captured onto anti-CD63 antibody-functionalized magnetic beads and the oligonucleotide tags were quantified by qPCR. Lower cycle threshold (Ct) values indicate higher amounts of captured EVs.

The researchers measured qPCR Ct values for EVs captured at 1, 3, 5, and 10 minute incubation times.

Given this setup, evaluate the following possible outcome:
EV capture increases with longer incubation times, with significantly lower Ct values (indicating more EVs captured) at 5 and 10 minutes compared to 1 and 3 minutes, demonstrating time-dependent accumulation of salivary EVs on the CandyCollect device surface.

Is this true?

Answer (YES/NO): NO